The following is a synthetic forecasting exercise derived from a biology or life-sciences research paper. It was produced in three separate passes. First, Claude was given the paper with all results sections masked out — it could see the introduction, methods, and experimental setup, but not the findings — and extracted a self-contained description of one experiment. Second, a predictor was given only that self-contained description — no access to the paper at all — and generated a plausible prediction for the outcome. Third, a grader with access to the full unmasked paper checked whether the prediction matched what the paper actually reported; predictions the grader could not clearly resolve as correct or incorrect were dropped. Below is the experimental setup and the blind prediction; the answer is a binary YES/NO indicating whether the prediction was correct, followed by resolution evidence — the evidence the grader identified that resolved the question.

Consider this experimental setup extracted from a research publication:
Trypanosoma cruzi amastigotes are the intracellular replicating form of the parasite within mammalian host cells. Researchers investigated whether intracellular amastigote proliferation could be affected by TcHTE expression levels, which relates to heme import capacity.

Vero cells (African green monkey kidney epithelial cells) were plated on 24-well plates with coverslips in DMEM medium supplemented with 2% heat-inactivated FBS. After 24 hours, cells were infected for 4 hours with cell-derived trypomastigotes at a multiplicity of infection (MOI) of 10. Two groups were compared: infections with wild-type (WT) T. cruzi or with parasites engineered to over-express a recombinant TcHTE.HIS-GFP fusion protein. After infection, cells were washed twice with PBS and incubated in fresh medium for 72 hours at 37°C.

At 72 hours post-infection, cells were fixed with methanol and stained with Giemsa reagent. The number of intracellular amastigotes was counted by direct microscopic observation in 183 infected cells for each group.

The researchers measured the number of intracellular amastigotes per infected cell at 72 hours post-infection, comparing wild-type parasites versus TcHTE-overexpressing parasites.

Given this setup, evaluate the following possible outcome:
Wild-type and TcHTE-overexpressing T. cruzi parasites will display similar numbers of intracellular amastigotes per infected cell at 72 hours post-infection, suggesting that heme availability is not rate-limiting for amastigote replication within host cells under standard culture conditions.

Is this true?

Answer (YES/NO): NO